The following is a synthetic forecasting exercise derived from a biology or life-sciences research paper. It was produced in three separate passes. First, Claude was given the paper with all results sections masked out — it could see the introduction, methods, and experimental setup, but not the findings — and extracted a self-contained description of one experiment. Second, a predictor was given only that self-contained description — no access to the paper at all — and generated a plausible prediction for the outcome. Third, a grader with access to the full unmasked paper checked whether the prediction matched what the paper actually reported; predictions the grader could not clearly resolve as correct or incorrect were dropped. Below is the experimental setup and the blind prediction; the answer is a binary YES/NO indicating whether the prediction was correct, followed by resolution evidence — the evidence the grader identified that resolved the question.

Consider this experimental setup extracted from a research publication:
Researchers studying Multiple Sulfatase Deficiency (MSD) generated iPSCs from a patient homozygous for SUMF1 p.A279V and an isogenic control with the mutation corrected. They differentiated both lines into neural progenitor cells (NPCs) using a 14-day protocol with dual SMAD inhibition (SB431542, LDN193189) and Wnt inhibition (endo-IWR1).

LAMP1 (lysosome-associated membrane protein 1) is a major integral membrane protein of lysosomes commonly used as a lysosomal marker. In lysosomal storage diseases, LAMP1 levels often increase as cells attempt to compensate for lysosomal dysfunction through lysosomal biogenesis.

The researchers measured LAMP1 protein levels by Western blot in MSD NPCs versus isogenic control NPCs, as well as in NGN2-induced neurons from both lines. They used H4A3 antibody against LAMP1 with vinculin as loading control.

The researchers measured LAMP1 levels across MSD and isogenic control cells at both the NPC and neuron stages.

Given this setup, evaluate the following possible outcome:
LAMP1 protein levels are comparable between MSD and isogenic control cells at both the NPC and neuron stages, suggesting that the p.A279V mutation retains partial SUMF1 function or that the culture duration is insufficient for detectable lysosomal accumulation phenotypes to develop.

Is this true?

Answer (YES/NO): YES